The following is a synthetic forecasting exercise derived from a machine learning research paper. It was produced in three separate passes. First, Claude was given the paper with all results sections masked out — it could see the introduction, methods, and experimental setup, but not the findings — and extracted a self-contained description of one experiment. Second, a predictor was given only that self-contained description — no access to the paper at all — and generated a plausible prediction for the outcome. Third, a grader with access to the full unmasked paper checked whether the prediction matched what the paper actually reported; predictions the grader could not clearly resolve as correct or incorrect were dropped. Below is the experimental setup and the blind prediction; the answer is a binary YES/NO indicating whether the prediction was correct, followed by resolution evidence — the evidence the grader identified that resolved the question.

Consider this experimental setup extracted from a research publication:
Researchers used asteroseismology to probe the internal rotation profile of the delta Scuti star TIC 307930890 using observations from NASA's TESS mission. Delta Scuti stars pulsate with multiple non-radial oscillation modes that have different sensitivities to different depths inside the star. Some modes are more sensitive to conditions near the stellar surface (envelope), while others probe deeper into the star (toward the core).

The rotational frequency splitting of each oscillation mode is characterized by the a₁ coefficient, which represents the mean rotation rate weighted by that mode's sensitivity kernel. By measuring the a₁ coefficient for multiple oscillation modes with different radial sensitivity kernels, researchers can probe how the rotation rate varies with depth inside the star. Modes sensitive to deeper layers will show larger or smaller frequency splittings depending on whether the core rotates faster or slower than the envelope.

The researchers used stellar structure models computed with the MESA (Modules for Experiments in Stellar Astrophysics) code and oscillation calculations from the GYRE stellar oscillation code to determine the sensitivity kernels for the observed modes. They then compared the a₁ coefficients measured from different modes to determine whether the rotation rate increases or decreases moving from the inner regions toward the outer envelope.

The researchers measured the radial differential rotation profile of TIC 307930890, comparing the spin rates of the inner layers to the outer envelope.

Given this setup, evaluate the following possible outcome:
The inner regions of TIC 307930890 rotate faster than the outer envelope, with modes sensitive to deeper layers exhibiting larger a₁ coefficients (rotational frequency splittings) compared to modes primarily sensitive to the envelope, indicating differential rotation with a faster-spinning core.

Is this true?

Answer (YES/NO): NO